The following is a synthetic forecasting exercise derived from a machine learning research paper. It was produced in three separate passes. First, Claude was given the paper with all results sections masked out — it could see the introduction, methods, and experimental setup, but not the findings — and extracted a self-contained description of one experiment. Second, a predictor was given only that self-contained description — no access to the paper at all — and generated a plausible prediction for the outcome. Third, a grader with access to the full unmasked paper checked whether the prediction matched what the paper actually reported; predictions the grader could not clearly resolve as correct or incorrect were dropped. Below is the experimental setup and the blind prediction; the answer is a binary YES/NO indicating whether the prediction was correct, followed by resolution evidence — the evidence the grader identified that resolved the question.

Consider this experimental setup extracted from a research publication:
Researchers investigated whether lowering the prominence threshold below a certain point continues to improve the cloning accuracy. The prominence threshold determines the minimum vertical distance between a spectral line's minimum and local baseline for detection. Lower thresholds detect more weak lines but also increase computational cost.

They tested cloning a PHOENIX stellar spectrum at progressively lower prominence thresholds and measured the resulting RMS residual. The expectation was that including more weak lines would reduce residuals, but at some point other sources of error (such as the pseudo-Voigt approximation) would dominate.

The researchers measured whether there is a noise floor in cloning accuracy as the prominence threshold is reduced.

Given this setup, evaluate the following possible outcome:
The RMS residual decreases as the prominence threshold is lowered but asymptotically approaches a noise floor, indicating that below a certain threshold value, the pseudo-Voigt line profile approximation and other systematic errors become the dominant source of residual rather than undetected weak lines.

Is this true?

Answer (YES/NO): YES